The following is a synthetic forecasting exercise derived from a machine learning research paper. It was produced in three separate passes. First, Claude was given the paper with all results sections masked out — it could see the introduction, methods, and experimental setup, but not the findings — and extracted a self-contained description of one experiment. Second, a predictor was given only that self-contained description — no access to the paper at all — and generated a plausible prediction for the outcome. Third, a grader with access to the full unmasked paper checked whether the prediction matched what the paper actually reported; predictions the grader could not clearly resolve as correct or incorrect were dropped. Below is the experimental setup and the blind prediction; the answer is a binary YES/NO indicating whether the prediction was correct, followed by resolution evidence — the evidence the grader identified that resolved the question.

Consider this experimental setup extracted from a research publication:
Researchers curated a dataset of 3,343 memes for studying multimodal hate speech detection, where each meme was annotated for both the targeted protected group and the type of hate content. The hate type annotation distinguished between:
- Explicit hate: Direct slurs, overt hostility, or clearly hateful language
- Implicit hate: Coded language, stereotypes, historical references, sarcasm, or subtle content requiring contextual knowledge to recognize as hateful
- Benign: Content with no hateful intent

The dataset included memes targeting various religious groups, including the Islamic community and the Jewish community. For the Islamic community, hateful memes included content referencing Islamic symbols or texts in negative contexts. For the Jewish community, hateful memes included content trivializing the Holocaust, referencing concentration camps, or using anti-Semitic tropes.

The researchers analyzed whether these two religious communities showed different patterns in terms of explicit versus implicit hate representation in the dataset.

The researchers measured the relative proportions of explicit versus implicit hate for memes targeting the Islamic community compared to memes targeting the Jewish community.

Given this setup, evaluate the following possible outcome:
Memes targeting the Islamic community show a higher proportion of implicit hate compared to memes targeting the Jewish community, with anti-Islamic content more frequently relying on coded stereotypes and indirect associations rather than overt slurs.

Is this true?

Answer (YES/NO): NO